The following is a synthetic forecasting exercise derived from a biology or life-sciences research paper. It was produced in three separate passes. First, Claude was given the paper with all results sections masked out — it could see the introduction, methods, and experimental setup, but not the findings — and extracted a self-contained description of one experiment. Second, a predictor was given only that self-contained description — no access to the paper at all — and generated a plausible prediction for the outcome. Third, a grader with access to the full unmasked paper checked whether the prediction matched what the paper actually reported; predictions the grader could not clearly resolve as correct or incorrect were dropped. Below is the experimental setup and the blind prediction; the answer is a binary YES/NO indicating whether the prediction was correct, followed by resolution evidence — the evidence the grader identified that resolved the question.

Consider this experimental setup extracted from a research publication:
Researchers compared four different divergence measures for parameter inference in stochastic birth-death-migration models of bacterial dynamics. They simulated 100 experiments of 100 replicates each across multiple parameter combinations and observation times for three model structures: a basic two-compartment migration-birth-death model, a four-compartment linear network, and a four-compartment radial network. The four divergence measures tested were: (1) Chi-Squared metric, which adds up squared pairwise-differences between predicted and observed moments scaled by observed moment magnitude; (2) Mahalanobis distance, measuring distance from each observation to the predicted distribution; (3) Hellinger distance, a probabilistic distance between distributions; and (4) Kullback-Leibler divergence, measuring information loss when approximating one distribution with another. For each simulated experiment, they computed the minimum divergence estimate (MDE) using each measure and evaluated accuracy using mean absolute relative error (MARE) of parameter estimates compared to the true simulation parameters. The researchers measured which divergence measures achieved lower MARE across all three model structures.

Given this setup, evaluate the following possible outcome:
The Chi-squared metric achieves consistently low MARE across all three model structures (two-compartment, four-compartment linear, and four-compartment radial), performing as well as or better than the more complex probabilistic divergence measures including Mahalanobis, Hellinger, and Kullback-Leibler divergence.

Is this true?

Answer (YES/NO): NO